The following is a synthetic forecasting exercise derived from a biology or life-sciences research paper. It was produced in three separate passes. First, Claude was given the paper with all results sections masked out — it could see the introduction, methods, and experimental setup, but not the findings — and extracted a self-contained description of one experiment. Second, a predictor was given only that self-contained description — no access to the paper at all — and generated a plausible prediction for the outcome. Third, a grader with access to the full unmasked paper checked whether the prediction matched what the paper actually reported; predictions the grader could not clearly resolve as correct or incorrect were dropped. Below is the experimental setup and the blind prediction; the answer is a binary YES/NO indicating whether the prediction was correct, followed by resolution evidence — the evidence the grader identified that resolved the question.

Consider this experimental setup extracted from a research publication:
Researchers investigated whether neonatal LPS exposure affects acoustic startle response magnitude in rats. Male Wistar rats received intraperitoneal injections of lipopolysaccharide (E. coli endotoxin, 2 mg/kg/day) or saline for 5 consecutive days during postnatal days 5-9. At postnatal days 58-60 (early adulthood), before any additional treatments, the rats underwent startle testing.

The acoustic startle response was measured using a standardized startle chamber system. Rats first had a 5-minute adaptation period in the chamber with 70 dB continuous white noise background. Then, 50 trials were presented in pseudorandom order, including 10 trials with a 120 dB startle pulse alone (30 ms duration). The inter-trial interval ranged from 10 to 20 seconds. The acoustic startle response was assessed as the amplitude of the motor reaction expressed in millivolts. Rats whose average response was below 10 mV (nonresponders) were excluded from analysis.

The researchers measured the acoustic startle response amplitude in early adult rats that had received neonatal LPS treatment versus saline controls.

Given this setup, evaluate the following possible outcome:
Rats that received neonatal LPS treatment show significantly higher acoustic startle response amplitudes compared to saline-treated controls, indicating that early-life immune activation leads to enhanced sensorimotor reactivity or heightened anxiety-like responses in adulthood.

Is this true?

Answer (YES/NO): NO